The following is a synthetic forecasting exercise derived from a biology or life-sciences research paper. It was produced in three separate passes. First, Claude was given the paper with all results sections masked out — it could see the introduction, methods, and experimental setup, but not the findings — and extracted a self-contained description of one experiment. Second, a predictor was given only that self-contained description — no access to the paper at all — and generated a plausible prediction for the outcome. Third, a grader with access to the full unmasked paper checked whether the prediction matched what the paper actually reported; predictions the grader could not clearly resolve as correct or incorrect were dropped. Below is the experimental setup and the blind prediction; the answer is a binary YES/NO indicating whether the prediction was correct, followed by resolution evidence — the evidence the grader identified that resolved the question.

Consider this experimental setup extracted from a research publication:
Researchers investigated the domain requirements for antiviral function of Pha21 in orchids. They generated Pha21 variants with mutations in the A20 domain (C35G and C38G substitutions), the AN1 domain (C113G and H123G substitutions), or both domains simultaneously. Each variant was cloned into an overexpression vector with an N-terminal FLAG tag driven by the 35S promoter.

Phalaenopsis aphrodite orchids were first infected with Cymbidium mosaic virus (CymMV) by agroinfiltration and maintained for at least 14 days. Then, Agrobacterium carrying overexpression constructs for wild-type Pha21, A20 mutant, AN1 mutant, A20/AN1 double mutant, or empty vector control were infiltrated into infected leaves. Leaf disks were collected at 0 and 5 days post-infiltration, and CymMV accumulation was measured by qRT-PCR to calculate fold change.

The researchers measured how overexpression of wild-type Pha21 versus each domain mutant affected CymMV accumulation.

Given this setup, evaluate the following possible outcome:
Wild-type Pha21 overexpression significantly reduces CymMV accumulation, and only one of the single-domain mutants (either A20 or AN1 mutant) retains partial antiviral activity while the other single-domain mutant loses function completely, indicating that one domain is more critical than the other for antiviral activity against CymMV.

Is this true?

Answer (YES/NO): NO